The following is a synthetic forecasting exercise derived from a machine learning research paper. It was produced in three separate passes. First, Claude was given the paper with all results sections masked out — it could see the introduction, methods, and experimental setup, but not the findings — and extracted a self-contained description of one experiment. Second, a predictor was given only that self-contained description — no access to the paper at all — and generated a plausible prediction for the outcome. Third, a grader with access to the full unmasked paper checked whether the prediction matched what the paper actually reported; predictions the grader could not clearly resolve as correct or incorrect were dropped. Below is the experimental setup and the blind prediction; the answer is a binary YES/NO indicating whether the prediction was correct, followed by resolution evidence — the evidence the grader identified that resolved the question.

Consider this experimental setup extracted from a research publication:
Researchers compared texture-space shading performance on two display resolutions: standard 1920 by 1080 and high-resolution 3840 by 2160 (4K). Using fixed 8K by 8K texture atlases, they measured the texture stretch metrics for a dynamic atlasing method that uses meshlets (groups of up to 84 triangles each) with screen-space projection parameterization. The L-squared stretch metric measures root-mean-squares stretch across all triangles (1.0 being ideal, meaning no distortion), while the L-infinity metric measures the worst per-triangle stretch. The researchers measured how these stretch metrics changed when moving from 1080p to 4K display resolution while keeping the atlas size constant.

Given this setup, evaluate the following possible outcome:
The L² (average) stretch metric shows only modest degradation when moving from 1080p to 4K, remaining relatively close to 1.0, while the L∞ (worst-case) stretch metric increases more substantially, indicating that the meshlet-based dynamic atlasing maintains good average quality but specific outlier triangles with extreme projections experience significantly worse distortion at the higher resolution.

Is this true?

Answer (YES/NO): NO